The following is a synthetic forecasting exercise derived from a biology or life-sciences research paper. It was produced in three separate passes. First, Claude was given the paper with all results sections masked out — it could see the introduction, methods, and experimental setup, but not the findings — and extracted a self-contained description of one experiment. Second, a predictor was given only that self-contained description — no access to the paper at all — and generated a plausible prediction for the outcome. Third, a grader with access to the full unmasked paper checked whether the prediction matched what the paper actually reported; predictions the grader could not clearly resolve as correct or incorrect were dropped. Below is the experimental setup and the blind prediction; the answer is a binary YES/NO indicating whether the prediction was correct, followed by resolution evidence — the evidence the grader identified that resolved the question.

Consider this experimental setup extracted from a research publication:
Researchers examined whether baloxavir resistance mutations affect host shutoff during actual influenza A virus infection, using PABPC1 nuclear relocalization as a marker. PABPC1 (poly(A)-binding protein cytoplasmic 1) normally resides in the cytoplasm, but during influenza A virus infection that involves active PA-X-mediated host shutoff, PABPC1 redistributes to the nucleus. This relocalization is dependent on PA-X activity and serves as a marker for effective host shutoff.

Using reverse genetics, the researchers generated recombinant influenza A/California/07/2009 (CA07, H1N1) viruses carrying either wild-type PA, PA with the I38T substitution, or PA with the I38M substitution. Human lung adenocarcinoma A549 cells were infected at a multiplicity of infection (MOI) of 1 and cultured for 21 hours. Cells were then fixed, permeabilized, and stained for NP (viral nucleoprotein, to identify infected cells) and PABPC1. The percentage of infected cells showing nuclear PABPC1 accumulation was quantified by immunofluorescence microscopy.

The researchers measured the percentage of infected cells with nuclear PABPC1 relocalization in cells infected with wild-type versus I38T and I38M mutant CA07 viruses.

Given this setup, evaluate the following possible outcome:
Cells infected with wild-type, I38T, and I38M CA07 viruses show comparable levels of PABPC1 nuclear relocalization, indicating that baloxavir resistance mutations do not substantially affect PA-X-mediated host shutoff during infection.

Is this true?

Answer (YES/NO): NO